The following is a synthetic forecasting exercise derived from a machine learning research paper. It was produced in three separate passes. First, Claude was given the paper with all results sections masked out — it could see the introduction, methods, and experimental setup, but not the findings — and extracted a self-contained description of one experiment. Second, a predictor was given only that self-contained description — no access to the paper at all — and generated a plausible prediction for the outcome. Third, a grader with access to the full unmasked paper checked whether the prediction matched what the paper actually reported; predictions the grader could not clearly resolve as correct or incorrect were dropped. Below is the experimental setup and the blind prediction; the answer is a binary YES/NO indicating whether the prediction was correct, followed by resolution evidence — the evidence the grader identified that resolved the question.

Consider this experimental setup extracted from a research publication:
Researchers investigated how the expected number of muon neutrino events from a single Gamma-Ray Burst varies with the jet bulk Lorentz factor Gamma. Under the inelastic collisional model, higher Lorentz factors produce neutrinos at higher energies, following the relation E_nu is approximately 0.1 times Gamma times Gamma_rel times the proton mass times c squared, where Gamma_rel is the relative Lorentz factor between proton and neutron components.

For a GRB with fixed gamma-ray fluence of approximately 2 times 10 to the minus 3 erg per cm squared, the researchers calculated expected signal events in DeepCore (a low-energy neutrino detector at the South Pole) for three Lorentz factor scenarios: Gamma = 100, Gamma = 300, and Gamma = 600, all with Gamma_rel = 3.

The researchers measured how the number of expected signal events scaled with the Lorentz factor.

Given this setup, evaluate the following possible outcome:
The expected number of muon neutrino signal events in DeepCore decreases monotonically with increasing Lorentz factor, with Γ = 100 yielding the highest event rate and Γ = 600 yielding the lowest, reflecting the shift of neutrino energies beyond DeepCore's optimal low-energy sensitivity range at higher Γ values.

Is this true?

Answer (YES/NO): NO